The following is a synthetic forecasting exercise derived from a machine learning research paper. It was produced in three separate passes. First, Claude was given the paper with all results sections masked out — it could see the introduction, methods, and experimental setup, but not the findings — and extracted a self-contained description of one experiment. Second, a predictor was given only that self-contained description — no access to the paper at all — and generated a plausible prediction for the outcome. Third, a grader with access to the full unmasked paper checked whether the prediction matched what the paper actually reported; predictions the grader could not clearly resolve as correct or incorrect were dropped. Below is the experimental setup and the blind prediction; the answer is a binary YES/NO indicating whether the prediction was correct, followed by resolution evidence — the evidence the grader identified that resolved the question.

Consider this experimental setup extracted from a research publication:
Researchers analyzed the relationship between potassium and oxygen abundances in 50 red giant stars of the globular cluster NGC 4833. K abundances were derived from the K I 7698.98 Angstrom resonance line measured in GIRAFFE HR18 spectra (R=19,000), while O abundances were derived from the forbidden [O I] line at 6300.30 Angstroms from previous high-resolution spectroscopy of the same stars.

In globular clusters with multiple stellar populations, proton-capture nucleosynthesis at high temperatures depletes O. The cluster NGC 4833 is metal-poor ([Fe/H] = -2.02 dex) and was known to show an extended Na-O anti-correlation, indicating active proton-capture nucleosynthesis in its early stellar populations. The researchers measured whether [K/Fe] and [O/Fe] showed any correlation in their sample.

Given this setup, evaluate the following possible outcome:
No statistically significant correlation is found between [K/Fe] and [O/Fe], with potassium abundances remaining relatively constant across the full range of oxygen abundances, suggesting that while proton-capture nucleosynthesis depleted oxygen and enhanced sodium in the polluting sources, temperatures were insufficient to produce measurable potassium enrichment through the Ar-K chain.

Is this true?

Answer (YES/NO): NO